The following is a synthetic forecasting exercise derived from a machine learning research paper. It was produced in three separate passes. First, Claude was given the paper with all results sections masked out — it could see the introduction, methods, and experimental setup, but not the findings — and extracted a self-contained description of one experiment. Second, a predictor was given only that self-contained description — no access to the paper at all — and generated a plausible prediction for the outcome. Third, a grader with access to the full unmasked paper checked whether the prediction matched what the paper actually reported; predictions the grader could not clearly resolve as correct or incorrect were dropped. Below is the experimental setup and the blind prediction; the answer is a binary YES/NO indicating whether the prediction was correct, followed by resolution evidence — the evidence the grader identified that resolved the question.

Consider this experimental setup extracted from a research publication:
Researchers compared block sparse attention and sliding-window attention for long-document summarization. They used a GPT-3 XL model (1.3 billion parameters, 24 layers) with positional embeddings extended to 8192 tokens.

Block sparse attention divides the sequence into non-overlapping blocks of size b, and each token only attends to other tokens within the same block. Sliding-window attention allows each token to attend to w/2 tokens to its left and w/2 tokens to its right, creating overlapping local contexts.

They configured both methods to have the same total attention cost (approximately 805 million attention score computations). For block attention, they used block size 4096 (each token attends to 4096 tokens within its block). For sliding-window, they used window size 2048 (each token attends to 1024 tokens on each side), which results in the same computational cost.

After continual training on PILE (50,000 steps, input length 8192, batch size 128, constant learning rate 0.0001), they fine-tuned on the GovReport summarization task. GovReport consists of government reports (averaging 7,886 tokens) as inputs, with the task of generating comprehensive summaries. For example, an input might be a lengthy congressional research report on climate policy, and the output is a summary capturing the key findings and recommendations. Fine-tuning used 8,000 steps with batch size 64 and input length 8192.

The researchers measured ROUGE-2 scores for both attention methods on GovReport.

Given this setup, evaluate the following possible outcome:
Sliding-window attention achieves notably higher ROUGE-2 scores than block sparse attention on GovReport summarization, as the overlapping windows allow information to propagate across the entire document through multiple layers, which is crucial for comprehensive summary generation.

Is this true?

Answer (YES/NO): NO